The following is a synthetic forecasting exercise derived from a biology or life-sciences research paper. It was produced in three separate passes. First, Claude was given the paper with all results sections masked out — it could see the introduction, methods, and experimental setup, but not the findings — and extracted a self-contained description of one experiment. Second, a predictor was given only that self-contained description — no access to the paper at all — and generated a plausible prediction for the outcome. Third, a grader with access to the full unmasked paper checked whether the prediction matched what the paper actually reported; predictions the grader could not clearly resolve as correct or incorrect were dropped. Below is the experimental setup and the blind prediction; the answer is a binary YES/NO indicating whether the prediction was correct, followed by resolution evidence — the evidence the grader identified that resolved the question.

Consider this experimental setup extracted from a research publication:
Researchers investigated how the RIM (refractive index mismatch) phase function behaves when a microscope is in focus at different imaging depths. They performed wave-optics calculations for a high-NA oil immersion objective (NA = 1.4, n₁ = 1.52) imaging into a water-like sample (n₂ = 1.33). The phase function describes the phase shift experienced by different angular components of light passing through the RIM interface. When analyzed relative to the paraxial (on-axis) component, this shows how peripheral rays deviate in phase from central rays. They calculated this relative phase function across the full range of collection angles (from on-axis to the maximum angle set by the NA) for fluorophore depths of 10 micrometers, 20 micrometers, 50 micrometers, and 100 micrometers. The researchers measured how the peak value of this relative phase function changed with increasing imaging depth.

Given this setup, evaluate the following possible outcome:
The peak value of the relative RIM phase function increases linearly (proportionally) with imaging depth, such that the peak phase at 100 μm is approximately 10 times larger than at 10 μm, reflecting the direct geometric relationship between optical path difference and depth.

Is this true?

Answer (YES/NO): NO